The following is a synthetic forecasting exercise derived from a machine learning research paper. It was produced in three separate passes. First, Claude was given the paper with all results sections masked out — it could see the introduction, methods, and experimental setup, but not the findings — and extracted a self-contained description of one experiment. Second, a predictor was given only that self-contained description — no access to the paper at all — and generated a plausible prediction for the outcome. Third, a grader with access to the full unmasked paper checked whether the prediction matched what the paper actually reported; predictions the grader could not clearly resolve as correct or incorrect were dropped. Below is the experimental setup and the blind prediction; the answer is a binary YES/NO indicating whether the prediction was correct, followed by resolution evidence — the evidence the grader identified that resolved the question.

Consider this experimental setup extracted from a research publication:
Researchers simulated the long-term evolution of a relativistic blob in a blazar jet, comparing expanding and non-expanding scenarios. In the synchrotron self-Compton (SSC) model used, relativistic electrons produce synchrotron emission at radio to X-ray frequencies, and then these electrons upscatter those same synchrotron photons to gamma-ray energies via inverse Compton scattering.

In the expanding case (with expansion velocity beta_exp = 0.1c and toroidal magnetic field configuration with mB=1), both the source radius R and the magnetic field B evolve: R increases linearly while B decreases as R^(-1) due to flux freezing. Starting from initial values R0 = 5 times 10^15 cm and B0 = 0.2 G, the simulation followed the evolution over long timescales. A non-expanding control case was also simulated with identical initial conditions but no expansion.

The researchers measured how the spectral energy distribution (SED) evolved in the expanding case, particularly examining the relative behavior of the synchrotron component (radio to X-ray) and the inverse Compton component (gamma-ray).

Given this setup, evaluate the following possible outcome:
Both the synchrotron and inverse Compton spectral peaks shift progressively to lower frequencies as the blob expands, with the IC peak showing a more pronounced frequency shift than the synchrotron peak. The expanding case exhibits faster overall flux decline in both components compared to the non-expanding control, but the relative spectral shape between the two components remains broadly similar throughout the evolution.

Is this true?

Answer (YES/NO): NO